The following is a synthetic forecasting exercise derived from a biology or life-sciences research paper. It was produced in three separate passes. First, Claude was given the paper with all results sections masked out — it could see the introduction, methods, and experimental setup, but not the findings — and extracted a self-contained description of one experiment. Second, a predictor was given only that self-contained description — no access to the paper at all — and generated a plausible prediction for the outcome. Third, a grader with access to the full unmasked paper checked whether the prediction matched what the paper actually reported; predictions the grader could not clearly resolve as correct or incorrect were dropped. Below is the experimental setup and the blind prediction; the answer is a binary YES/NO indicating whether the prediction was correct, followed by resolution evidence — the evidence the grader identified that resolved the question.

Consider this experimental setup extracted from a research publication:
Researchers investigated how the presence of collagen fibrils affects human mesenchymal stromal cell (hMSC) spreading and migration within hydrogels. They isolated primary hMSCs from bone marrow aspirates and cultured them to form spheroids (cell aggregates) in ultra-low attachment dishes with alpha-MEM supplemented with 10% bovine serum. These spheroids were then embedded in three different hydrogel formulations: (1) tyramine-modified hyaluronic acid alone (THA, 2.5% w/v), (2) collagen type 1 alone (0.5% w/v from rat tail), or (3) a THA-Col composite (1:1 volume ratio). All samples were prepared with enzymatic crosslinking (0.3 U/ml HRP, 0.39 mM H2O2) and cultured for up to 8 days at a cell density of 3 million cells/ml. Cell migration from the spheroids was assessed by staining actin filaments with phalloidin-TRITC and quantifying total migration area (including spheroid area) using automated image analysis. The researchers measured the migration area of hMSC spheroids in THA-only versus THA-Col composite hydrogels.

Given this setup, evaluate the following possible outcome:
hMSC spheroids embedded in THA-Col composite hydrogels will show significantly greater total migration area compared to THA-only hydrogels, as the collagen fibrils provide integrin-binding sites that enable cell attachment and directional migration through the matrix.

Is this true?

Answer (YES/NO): YES